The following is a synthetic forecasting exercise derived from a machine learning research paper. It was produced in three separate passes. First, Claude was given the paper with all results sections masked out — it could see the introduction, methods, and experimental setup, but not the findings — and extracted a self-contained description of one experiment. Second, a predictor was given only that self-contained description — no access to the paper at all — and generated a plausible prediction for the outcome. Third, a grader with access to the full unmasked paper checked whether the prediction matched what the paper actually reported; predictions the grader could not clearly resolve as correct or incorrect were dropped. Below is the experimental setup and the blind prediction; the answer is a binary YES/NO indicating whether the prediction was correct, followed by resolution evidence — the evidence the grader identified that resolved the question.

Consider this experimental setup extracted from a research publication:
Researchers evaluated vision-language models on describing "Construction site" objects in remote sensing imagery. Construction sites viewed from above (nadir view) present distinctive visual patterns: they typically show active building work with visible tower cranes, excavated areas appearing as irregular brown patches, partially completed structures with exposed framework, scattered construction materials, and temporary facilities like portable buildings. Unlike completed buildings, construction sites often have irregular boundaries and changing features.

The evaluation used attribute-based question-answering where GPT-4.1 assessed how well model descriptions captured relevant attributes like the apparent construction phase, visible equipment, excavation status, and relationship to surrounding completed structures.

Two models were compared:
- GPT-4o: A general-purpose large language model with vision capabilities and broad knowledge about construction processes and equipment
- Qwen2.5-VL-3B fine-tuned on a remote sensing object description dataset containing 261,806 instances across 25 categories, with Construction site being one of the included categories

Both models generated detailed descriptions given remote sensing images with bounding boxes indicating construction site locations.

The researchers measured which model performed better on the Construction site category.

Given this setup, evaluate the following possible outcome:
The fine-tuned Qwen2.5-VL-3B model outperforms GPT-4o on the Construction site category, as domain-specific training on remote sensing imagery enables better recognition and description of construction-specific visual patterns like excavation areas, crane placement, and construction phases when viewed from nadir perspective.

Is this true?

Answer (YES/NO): NO